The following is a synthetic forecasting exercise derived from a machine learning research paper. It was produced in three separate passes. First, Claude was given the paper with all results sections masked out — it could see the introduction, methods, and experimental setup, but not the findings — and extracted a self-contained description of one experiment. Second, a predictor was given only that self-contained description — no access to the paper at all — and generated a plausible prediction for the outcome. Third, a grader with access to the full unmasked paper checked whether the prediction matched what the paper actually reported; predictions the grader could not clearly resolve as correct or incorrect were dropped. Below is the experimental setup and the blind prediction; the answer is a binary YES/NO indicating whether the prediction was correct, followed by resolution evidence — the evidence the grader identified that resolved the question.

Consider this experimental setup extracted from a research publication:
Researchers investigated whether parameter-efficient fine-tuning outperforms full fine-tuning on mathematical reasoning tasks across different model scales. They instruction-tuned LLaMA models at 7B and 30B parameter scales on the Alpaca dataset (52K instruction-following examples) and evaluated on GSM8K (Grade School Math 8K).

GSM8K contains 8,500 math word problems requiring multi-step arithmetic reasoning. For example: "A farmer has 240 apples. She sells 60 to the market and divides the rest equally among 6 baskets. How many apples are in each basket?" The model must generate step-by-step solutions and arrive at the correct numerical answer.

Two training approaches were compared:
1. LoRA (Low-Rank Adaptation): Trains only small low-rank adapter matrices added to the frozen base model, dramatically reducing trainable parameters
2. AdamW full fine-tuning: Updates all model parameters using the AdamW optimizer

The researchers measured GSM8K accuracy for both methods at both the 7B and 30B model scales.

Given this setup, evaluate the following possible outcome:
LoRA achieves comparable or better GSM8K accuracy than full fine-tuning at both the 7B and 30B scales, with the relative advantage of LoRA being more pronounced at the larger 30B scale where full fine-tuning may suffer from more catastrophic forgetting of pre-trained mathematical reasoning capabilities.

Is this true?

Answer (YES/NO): YES